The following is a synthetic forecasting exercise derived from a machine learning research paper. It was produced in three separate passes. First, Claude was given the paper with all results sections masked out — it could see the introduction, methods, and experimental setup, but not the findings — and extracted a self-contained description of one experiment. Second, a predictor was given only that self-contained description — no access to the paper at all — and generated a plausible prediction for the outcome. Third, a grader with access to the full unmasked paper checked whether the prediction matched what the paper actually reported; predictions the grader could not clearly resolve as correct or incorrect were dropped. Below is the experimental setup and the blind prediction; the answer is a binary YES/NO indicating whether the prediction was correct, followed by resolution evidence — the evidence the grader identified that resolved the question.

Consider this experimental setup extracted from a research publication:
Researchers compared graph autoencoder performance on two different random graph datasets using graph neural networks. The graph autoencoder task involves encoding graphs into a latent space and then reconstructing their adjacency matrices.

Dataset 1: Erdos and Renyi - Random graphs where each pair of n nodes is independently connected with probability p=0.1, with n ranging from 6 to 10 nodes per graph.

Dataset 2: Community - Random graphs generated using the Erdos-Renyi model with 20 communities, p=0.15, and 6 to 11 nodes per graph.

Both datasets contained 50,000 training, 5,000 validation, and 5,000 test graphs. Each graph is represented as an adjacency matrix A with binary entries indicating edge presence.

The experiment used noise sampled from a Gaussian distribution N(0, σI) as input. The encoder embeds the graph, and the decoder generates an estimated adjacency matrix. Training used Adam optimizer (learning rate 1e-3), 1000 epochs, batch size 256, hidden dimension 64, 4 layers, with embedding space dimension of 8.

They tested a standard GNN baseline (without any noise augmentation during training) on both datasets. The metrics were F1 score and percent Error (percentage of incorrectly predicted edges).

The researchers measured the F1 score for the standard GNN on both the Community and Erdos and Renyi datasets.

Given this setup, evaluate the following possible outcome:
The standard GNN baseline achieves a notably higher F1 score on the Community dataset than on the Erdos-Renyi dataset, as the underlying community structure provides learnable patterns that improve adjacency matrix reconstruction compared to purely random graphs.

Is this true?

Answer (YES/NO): YES